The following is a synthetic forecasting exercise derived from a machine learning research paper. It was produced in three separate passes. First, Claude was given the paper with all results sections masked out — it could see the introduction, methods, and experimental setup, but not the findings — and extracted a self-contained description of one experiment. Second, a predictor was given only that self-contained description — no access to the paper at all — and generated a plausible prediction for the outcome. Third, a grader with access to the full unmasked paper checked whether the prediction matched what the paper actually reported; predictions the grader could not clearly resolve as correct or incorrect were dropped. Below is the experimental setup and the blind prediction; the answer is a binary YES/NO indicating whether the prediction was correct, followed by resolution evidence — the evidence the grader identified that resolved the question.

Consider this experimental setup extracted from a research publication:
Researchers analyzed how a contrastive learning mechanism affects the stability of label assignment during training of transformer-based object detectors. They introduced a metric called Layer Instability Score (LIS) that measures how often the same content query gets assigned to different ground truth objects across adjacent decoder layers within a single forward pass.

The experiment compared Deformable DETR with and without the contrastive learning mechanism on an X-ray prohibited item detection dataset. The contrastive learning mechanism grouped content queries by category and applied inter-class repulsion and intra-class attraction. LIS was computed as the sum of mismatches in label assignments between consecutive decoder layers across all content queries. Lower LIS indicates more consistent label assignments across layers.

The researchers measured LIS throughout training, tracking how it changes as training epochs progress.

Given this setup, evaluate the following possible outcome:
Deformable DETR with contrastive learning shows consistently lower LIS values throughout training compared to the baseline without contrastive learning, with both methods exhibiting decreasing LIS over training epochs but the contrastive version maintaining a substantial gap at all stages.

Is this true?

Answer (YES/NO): NO